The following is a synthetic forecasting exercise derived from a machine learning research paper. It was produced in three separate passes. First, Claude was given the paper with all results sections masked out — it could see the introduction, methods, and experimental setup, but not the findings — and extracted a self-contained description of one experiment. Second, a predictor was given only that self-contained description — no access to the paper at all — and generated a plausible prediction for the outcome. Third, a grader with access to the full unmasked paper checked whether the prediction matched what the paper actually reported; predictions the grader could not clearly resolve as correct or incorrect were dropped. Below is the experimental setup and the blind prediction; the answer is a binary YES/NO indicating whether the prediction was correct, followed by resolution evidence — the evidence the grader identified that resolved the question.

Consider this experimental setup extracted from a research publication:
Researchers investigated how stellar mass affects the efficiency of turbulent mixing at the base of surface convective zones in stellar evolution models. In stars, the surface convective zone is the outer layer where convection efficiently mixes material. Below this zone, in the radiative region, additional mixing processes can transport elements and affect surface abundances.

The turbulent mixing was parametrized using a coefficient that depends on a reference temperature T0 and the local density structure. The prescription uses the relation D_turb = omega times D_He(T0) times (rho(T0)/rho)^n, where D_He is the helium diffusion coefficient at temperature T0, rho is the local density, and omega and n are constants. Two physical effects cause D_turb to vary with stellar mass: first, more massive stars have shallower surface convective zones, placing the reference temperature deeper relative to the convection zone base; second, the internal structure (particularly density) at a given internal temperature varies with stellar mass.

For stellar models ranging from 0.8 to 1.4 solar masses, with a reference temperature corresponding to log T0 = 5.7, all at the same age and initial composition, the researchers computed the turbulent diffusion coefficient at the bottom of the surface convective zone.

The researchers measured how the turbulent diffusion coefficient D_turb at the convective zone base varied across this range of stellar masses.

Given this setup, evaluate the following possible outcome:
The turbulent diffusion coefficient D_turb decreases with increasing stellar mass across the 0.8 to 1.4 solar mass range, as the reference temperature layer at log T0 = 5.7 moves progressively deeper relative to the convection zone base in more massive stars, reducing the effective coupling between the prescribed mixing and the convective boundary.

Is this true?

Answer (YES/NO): NO